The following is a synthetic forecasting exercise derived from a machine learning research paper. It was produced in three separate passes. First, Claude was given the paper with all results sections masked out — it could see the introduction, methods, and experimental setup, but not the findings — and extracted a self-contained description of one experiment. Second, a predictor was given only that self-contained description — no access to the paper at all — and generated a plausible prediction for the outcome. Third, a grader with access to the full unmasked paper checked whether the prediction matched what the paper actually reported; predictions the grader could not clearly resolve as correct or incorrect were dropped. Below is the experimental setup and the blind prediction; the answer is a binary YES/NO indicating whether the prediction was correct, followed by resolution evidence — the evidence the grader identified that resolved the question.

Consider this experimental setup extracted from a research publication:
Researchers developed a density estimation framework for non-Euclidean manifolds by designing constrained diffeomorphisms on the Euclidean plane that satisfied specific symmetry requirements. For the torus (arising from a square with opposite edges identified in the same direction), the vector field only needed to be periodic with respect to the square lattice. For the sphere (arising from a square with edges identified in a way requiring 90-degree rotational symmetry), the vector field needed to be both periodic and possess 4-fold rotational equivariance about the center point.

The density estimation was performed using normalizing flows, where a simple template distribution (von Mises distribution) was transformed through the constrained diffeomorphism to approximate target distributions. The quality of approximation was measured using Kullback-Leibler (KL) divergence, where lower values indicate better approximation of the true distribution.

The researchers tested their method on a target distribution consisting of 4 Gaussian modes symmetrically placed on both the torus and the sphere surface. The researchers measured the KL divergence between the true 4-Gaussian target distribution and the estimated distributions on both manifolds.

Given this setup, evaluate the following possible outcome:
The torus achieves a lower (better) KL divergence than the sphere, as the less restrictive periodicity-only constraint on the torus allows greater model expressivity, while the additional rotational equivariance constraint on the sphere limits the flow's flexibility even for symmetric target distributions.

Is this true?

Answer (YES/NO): NO